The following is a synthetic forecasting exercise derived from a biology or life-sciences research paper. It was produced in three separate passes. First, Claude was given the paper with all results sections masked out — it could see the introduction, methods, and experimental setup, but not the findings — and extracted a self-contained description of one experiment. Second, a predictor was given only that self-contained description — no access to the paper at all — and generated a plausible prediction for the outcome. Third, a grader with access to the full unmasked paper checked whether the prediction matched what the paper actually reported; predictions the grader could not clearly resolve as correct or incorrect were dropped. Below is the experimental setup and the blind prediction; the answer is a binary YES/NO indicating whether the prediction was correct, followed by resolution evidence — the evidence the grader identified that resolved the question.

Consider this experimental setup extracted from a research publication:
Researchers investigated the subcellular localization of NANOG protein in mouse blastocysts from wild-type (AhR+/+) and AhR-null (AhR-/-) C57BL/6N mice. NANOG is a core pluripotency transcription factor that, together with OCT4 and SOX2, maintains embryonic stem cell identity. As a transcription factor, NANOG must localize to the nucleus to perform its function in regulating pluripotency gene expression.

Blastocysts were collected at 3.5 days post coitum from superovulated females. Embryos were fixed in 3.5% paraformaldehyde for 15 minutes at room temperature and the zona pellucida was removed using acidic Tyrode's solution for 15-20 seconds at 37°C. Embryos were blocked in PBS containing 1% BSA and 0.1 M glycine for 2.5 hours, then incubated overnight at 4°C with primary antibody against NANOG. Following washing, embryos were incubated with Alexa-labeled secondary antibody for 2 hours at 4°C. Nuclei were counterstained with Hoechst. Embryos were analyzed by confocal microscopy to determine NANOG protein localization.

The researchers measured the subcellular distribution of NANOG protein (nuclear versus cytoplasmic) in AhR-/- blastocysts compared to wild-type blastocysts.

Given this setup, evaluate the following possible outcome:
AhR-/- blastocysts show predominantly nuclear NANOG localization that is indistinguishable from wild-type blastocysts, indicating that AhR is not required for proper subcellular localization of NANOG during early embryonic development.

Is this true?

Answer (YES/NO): NO